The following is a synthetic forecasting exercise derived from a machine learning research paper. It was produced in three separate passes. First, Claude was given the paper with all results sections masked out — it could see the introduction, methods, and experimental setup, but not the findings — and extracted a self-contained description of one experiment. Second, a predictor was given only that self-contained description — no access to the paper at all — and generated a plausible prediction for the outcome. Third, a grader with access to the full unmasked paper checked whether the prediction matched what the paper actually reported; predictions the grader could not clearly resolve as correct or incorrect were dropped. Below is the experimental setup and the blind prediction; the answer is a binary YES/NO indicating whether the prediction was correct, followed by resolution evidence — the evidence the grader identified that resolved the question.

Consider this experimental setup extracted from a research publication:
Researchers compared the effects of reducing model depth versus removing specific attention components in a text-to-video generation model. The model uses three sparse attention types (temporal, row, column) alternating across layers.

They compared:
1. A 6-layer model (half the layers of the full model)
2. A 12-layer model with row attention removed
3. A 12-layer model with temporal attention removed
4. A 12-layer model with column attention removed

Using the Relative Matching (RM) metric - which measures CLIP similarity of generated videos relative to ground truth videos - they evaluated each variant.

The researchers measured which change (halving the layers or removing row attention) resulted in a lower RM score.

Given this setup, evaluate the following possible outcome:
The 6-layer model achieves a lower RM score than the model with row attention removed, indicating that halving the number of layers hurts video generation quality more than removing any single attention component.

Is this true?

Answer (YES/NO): NO